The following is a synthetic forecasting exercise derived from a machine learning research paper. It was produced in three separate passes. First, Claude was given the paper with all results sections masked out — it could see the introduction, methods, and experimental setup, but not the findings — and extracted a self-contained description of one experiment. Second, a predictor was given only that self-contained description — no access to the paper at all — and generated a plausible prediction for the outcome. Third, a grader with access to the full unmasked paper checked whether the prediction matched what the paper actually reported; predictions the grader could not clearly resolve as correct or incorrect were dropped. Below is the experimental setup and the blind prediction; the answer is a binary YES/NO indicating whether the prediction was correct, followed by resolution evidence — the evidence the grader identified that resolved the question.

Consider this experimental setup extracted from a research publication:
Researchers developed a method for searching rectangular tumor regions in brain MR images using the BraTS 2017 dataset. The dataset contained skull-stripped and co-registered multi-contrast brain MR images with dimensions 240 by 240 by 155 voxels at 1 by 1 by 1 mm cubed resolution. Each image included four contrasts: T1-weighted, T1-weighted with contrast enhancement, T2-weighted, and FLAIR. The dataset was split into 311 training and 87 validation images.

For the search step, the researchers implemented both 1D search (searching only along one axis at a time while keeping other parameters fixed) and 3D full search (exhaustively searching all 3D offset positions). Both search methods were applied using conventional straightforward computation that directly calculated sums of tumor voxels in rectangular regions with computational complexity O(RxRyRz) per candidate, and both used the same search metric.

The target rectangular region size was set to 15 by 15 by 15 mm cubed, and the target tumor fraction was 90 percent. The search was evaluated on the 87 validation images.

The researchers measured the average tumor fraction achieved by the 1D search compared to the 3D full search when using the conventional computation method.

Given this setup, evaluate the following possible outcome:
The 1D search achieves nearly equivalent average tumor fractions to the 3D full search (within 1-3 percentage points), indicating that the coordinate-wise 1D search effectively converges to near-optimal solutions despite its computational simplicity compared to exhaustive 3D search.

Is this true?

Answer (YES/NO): YES